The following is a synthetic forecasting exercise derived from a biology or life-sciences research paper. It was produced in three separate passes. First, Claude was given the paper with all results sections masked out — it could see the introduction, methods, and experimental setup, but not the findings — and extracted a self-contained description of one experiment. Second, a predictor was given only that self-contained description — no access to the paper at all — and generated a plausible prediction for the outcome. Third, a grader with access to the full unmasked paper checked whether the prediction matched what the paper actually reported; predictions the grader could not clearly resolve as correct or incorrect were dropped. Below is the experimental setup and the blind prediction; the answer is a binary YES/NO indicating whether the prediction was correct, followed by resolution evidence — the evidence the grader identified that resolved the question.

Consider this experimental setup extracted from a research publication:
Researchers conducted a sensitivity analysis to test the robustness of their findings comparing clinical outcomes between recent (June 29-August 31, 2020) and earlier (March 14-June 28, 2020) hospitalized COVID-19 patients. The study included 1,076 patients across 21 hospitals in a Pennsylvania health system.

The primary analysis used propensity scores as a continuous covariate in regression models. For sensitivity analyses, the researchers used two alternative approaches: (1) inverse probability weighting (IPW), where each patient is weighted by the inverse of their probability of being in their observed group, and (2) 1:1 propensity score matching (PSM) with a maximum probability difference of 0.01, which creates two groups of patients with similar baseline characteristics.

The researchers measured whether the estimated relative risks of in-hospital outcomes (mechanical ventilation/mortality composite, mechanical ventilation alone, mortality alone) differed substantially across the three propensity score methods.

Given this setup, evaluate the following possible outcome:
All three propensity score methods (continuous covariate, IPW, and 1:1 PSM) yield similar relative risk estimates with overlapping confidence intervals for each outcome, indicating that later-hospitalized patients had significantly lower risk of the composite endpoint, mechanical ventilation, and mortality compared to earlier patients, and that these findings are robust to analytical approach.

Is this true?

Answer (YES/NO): NO